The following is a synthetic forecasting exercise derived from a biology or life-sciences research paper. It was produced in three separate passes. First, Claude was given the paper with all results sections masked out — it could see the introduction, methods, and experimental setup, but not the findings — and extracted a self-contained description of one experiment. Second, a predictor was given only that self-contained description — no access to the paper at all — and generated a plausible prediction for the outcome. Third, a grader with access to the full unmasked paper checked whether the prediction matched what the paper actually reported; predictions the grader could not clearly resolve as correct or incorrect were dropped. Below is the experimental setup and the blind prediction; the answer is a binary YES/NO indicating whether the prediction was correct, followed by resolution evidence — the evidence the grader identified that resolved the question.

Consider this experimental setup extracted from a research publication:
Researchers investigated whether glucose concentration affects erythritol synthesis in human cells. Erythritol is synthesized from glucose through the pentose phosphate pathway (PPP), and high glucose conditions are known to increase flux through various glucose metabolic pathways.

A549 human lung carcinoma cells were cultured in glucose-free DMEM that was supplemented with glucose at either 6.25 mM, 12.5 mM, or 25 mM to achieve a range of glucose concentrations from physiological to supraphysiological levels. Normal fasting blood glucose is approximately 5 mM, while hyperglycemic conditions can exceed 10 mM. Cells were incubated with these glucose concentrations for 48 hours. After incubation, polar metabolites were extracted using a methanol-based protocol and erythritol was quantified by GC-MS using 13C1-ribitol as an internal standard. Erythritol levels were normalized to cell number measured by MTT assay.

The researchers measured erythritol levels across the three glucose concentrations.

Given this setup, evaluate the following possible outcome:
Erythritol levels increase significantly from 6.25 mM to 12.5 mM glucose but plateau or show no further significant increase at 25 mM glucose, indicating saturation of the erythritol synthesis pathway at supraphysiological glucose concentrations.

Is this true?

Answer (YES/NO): NO